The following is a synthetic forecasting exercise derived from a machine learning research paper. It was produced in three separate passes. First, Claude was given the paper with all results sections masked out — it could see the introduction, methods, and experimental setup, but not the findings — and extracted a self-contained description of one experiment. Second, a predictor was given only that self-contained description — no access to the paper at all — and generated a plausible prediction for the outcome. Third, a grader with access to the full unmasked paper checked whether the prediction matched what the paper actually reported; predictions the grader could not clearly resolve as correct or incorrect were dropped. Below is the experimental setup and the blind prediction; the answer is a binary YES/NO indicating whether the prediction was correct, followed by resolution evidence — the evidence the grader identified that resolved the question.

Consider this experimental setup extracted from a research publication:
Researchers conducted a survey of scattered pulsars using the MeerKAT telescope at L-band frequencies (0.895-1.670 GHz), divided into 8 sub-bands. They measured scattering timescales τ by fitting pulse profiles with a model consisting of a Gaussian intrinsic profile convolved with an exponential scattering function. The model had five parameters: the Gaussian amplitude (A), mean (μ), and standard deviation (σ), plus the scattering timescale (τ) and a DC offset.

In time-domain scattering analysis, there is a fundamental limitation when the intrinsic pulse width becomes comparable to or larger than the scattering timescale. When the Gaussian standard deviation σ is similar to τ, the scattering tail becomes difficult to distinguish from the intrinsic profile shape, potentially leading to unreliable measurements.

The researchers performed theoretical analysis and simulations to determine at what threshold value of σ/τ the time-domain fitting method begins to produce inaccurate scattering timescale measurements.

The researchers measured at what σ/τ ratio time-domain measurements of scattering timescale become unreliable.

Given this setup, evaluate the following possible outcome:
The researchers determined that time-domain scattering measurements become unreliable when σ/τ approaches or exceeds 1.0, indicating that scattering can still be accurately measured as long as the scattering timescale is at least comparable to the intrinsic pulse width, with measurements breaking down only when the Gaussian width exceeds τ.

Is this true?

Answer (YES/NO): YES